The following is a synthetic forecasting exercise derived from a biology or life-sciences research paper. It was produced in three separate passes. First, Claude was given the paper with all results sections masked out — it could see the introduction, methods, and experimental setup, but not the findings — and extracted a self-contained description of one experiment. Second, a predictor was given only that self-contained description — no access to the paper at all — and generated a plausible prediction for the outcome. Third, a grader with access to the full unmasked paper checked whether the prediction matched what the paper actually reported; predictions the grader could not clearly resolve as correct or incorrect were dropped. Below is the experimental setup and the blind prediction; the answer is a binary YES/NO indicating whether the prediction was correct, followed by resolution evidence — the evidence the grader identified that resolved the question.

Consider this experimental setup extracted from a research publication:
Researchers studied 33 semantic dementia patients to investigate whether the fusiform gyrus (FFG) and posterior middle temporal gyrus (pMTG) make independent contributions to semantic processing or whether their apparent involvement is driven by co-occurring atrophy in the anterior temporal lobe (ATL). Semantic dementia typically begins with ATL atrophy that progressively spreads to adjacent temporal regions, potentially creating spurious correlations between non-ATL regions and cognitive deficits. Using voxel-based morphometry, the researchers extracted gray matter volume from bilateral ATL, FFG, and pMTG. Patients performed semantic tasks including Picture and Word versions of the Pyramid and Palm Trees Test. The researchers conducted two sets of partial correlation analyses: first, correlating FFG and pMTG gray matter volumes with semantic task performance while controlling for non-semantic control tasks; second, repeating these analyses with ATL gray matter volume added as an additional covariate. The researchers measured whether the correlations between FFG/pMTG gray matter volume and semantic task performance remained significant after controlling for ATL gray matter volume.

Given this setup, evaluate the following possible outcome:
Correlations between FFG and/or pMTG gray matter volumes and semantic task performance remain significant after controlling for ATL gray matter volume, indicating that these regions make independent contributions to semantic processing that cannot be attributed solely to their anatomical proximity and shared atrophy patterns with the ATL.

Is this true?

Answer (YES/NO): YES